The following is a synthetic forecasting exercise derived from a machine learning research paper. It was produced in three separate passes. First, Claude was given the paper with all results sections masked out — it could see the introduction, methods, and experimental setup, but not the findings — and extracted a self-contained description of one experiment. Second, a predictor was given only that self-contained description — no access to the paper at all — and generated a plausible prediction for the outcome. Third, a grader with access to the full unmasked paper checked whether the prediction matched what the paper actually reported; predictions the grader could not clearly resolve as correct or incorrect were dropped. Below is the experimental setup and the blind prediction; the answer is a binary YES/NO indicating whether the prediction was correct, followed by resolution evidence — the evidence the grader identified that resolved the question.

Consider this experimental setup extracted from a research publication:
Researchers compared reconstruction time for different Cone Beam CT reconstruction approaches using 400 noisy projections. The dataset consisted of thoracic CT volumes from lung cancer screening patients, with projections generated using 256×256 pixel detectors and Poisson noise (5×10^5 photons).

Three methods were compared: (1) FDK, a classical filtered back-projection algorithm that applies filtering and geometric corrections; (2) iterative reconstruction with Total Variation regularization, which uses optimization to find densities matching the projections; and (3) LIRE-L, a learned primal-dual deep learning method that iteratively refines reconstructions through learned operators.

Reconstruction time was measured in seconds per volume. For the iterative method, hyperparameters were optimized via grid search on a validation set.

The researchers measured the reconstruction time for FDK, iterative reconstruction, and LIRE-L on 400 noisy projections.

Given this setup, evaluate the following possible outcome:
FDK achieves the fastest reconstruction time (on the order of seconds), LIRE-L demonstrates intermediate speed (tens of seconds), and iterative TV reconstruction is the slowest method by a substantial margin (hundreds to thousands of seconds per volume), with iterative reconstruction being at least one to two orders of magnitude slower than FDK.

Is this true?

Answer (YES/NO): NO